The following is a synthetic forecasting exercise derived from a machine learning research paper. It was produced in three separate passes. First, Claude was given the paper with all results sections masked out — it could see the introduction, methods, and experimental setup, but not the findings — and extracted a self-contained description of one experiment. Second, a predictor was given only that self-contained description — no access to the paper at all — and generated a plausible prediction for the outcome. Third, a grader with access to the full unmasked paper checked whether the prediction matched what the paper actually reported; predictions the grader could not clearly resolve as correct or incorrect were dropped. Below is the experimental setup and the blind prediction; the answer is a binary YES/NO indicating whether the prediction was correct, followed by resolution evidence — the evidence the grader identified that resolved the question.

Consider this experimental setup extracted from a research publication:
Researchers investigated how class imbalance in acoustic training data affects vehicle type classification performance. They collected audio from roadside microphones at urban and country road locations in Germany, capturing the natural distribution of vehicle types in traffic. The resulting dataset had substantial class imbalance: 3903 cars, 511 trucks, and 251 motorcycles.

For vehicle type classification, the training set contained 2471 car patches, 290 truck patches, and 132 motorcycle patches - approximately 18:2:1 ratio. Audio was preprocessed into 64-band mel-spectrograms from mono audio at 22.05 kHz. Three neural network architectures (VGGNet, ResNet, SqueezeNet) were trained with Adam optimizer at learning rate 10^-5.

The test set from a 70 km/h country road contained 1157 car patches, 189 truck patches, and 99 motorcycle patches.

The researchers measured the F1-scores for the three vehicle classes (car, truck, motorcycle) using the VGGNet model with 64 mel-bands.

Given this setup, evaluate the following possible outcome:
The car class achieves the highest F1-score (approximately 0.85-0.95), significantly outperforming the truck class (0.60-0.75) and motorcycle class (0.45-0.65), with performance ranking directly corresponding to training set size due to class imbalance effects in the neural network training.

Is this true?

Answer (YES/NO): NO